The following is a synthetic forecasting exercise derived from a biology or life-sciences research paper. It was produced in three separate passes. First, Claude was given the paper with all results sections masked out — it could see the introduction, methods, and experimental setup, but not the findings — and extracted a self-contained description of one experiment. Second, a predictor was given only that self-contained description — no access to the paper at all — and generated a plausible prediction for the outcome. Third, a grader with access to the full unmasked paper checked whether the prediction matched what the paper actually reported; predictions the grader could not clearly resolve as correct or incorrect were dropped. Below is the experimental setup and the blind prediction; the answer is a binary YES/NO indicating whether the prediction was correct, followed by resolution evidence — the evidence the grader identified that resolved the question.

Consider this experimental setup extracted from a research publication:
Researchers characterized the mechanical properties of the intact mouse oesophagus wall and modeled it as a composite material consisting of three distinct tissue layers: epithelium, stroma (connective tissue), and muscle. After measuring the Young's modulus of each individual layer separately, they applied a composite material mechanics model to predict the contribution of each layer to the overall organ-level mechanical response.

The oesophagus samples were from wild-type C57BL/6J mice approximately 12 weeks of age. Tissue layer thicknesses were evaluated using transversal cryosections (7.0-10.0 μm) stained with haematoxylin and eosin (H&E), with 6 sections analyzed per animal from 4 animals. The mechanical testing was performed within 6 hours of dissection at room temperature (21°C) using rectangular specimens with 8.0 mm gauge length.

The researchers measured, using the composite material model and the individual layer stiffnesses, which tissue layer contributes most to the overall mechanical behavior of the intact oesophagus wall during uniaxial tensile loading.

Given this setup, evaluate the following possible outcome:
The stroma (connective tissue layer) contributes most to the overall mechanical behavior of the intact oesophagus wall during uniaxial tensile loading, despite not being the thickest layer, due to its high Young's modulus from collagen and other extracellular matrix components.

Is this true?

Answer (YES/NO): YES